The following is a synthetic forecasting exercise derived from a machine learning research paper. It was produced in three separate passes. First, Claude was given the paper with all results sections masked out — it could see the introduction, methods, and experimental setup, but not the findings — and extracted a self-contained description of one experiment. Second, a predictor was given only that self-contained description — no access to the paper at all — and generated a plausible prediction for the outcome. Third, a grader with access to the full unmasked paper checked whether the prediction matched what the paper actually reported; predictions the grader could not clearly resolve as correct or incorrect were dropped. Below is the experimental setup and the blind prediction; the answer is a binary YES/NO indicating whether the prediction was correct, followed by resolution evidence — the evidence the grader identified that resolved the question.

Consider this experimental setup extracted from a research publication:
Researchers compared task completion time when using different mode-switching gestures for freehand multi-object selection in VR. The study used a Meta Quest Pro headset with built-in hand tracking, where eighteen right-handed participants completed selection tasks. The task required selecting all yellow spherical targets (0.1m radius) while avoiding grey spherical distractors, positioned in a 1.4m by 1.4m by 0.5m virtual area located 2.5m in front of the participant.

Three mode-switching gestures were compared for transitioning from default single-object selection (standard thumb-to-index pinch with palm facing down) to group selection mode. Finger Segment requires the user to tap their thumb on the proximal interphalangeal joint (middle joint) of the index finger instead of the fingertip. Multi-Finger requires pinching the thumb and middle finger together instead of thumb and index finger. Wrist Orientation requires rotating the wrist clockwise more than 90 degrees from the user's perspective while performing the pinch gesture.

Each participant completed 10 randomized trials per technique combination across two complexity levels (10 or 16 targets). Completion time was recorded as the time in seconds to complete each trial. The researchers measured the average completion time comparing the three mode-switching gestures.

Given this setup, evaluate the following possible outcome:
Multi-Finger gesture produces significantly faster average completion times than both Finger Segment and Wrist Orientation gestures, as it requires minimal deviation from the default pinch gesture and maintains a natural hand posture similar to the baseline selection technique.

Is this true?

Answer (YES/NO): NO